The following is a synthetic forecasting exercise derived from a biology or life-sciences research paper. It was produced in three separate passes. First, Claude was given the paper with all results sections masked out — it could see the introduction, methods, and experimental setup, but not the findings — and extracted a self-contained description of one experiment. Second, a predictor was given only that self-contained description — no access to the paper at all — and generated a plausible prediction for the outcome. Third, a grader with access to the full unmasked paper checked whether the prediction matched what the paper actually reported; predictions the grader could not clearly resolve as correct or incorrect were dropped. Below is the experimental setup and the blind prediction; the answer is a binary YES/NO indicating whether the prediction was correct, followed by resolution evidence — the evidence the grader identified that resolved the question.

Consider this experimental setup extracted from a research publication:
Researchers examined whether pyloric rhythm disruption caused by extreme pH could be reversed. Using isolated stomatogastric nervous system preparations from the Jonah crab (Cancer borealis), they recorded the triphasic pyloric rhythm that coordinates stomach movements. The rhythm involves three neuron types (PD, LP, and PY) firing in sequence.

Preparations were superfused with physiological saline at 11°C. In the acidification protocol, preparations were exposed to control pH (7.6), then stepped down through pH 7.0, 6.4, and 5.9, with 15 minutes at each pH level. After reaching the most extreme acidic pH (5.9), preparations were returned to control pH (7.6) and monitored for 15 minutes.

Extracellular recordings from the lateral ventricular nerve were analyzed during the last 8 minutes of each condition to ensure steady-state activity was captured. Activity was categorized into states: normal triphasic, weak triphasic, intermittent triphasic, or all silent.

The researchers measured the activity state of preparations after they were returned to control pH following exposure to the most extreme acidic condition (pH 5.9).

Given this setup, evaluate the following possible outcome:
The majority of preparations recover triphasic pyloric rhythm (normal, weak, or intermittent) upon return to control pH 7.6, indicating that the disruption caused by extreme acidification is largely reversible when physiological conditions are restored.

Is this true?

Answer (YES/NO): YES